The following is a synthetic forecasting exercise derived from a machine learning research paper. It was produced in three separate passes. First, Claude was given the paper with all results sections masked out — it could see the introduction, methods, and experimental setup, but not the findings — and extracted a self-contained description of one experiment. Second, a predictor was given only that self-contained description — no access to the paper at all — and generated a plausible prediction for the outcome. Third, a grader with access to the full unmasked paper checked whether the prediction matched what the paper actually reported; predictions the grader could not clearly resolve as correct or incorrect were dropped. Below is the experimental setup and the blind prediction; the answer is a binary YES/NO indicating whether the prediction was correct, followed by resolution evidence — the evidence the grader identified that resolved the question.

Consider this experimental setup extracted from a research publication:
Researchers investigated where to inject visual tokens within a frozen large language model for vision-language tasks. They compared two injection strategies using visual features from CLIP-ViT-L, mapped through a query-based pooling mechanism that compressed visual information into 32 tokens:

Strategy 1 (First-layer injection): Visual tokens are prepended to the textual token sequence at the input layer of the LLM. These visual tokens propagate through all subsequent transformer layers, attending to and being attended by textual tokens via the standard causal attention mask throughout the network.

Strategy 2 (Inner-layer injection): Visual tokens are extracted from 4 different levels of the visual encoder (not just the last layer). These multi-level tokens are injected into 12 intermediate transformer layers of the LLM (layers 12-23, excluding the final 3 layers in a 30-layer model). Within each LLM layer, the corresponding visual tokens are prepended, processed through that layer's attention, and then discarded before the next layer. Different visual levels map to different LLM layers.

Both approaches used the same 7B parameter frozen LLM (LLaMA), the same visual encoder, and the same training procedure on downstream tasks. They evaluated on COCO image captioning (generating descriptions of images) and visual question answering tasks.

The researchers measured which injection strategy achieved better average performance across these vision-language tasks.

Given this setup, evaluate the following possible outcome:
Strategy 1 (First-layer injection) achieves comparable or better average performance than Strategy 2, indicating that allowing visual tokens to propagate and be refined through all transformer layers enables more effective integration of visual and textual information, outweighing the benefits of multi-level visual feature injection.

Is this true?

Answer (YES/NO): YES